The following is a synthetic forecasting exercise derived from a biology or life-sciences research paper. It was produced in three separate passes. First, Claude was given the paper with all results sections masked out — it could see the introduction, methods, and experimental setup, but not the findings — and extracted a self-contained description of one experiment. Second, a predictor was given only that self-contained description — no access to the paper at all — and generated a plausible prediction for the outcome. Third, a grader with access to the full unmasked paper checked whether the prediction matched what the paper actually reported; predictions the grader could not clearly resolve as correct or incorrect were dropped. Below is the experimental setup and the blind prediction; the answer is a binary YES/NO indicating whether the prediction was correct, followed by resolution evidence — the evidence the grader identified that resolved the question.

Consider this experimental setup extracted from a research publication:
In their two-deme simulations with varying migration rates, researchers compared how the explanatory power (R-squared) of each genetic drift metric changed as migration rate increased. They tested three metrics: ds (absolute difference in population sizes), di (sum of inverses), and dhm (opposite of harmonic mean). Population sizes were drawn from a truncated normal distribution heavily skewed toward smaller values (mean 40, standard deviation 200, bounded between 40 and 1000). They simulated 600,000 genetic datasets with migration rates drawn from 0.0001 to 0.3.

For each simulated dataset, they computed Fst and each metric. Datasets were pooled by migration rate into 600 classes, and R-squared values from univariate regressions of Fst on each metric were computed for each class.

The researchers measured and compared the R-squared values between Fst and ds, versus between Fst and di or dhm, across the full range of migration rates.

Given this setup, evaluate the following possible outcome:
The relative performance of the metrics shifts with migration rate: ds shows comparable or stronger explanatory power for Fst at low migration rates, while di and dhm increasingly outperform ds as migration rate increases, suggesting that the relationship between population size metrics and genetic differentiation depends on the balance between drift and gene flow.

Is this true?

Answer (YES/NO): NO